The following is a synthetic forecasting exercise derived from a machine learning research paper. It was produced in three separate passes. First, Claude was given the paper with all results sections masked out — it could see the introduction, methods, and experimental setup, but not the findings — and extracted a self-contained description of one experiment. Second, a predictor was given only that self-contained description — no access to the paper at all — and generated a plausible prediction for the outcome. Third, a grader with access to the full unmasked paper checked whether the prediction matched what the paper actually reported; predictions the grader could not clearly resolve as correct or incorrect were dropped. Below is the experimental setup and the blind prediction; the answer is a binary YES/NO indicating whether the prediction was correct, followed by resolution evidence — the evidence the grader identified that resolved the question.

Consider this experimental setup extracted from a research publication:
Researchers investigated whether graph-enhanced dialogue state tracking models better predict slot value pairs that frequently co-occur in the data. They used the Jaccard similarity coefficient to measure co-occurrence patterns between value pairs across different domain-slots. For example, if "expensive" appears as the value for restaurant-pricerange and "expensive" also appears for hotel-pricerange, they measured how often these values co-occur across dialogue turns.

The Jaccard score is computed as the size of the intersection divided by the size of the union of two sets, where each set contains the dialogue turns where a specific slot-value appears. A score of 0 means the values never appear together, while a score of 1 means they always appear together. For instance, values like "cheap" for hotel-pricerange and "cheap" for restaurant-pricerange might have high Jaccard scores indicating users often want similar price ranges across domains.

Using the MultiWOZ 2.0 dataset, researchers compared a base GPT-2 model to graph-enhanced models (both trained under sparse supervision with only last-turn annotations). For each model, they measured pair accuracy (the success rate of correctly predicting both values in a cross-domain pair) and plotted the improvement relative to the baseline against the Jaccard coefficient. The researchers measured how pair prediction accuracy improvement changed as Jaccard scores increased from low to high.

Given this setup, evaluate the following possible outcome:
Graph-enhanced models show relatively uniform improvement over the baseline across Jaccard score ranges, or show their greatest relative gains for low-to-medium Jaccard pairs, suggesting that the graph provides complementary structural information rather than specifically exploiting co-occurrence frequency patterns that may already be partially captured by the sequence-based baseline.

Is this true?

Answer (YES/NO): NO